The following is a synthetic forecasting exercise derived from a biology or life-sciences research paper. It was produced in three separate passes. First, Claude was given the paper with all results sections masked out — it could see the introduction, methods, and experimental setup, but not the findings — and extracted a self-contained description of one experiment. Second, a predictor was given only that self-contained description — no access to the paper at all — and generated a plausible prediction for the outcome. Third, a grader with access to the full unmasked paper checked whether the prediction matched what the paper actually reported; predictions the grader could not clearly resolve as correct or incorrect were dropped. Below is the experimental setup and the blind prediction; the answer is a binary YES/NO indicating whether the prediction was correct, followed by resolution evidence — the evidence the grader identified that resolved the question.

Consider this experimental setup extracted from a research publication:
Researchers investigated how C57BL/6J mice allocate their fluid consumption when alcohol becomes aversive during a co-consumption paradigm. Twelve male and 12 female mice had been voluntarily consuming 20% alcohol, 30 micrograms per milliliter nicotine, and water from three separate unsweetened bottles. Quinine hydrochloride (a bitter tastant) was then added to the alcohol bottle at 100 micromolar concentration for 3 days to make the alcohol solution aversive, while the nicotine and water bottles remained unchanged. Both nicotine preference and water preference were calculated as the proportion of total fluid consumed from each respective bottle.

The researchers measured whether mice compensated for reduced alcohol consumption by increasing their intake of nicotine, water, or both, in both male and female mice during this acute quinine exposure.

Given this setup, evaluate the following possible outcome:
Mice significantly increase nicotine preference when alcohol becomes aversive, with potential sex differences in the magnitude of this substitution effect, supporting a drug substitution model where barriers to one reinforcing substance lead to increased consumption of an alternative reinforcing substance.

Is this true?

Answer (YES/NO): YES